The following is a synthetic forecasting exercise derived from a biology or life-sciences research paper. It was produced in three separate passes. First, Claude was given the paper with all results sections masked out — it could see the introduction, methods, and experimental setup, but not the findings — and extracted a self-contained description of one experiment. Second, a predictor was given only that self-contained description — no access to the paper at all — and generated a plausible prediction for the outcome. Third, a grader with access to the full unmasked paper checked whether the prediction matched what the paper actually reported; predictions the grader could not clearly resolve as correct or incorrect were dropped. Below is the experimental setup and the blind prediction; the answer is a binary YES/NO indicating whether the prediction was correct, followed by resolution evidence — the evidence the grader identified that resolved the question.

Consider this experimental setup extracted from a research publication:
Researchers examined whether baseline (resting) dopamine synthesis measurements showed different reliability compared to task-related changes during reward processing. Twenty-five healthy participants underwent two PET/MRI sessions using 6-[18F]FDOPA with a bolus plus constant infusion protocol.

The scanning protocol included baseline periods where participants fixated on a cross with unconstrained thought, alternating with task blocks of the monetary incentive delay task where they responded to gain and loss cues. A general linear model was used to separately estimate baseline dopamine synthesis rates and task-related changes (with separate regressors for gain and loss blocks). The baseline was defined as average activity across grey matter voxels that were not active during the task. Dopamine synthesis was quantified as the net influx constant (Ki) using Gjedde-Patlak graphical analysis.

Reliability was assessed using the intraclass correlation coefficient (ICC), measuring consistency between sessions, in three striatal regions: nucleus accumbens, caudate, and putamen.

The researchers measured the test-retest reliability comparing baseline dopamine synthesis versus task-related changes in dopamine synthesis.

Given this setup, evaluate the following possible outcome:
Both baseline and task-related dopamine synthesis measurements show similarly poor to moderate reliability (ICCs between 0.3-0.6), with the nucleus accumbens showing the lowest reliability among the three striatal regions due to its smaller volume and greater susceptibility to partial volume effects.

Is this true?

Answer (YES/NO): NO